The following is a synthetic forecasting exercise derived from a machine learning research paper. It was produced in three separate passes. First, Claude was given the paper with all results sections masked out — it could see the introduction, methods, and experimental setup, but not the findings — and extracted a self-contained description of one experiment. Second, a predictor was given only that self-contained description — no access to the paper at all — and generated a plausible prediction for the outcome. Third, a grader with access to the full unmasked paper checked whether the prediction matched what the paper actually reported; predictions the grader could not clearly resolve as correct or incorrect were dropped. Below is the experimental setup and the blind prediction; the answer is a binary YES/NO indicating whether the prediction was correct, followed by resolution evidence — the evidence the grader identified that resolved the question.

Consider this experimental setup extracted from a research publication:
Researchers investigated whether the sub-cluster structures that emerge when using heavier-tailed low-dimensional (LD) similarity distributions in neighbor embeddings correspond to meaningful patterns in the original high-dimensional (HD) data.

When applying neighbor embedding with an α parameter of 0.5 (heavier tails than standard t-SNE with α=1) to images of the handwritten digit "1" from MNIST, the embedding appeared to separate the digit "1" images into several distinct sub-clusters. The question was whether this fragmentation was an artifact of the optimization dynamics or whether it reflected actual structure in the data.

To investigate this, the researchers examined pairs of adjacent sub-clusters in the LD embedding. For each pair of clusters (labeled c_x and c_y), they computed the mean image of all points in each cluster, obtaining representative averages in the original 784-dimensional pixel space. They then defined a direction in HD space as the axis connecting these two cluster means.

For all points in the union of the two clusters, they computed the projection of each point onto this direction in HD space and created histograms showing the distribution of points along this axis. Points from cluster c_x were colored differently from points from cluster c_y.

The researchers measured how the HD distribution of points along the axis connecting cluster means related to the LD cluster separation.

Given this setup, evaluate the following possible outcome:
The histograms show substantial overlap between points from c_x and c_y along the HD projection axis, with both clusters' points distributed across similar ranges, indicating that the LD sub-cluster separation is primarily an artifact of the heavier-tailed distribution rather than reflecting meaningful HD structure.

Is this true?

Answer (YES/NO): NO